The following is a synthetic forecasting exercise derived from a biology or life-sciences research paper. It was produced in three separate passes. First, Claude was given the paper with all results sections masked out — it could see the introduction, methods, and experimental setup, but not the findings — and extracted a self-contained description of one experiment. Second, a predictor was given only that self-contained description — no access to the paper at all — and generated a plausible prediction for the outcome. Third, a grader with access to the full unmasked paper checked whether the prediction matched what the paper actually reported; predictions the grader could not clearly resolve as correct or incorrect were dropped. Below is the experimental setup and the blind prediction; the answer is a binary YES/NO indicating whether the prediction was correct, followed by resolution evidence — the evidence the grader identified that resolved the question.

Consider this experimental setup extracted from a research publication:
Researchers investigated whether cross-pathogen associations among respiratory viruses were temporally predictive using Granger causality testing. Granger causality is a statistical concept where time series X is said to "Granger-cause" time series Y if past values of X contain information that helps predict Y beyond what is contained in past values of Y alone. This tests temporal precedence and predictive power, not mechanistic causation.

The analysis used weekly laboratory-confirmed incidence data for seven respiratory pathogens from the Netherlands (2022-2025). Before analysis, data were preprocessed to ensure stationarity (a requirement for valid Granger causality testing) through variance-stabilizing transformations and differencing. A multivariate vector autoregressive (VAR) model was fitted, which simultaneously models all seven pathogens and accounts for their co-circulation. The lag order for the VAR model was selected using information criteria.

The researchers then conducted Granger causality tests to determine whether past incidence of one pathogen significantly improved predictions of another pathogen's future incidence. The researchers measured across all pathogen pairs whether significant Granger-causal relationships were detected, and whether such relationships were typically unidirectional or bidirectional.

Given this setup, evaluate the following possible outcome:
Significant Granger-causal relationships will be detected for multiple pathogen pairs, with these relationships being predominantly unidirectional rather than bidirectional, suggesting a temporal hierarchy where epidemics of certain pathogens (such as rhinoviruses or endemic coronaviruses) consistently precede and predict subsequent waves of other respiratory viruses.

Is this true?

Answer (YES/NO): NO